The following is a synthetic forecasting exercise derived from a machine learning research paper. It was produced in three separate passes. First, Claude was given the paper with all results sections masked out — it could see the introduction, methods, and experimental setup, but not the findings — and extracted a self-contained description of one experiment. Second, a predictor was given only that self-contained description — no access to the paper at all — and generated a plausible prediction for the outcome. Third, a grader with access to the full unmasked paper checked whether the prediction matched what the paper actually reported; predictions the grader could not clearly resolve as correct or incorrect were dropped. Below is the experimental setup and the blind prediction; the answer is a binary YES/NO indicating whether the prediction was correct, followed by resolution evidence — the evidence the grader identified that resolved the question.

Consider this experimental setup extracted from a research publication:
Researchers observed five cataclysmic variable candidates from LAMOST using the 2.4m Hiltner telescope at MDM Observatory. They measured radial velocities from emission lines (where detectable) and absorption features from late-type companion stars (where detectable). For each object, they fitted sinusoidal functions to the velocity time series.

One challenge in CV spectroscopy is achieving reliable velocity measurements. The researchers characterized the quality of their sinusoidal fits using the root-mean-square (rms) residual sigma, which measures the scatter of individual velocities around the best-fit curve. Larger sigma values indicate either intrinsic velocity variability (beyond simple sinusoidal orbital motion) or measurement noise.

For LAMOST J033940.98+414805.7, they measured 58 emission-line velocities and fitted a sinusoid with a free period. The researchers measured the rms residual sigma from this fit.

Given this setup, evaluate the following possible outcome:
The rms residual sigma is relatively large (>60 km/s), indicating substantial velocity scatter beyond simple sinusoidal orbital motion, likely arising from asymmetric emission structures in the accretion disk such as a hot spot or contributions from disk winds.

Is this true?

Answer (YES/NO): NO